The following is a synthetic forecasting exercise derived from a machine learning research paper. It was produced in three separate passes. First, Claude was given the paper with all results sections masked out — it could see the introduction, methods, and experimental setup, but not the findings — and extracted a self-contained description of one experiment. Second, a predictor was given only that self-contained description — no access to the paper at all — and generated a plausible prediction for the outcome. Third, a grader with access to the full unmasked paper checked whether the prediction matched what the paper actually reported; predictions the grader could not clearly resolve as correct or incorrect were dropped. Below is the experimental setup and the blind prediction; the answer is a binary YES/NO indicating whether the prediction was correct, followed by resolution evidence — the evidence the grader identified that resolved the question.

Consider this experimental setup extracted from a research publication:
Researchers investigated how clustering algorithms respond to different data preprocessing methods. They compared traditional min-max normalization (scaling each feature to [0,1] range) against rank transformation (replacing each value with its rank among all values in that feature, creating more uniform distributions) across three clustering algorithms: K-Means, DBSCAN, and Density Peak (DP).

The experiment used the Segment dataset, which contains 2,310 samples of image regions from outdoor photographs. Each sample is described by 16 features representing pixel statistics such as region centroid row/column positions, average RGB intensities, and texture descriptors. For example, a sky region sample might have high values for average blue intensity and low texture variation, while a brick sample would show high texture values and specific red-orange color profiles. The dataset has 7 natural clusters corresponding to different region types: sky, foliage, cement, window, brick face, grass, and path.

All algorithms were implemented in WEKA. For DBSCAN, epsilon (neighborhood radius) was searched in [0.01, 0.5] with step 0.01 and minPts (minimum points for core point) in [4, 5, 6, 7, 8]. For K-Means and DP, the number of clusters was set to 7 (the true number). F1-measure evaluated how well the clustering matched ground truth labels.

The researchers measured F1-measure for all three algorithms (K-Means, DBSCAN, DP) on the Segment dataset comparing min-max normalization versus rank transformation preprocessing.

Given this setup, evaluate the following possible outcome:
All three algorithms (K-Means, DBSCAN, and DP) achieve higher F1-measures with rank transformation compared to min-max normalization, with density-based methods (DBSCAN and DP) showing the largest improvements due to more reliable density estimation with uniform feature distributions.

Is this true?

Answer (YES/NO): NO